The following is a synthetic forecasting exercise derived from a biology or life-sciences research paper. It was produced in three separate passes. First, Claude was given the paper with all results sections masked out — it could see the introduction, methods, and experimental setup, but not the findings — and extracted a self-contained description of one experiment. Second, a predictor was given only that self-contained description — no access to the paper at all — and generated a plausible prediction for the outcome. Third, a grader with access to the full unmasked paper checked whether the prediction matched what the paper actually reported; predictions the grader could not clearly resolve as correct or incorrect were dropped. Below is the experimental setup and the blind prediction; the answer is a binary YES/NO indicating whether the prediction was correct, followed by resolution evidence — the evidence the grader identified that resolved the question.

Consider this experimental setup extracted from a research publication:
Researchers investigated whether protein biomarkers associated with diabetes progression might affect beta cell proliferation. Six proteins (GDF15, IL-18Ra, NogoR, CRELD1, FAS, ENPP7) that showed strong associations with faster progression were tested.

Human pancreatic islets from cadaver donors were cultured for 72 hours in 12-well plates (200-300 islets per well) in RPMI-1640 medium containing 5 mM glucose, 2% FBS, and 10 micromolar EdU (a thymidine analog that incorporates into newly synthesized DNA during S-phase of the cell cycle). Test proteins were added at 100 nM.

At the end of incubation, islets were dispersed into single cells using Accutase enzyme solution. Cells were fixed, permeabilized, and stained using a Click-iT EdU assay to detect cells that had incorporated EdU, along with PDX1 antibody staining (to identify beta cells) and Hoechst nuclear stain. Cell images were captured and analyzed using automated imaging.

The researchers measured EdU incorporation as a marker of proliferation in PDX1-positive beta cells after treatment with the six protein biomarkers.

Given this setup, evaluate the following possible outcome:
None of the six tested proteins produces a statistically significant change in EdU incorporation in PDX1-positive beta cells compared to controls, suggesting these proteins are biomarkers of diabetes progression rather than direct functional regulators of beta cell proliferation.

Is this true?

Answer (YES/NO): YES